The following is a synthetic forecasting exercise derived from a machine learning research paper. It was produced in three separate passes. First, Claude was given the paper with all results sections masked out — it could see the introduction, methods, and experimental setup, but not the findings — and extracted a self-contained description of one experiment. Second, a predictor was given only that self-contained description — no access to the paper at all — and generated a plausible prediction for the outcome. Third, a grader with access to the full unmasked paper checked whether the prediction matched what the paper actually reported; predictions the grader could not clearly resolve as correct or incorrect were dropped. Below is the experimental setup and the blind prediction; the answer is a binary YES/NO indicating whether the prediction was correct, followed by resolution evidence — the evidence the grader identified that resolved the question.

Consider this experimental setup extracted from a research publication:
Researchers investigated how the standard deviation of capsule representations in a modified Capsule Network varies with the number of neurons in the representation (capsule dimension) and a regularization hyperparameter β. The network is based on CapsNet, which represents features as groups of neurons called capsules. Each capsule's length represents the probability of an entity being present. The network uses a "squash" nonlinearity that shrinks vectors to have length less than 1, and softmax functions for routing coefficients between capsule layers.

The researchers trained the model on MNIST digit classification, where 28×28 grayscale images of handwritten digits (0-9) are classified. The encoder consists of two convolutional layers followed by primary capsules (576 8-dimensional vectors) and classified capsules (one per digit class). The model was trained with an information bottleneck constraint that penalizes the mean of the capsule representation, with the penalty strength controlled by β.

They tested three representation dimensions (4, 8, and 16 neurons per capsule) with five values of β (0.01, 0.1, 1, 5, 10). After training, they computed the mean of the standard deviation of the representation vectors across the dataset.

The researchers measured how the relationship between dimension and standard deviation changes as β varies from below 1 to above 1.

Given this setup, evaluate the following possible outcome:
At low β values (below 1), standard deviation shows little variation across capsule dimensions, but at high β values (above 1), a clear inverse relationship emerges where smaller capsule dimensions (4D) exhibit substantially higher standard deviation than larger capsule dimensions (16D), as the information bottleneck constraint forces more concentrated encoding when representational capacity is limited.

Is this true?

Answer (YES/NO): NO